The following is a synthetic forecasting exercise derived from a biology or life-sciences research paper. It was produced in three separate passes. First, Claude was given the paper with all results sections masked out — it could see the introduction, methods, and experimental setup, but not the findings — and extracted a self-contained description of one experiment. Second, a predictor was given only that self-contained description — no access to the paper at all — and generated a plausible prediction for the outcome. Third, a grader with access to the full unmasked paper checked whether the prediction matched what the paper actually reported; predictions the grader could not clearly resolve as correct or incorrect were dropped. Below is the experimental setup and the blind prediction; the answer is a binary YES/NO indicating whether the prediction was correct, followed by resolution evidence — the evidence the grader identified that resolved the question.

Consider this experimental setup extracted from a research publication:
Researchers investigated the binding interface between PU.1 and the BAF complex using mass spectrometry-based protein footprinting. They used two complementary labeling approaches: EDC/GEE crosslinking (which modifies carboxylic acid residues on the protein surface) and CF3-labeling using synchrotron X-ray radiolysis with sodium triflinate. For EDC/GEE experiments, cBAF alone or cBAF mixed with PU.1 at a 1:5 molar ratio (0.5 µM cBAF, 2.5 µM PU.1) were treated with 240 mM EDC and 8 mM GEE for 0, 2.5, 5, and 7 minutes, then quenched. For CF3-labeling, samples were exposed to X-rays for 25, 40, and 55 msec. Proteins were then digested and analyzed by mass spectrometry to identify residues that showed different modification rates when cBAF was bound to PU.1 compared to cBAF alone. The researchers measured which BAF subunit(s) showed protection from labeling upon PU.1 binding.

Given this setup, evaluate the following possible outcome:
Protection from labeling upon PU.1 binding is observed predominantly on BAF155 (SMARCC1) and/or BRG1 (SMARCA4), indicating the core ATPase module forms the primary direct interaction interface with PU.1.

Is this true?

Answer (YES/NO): NO